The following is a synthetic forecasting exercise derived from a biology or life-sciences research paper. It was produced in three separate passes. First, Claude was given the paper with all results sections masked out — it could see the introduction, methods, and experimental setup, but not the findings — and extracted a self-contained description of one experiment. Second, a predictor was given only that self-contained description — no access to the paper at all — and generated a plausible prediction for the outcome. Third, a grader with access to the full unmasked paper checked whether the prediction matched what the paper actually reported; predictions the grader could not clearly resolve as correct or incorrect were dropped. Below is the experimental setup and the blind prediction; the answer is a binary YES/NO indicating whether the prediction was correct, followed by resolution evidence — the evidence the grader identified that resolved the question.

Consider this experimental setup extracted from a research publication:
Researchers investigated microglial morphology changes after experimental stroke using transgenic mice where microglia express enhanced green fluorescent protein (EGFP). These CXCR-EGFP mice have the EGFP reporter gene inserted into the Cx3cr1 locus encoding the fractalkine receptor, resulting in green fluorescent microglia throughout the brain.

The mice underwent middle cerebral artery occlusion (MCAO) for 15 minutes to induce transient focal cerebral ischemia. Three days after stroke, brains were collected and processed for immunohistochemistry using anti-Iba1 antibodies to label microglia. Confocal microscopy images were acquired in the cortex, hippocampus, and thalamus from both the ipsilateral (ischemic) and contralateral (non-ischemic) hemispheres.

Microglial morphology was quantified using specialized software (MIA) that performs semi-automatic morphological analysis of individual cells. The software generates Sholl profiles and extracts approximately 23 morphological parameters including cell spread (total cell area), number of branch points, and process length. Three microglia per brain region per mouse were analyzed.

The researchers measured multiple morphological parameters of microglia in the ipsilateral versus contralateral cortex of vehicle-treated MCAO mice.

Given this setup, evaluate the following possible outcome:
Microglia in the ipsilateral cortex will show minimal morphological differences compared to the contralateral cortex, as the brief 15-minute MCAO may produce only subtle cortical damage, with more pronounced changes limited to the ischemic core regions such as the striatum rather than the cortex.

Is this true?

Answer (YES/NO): NO